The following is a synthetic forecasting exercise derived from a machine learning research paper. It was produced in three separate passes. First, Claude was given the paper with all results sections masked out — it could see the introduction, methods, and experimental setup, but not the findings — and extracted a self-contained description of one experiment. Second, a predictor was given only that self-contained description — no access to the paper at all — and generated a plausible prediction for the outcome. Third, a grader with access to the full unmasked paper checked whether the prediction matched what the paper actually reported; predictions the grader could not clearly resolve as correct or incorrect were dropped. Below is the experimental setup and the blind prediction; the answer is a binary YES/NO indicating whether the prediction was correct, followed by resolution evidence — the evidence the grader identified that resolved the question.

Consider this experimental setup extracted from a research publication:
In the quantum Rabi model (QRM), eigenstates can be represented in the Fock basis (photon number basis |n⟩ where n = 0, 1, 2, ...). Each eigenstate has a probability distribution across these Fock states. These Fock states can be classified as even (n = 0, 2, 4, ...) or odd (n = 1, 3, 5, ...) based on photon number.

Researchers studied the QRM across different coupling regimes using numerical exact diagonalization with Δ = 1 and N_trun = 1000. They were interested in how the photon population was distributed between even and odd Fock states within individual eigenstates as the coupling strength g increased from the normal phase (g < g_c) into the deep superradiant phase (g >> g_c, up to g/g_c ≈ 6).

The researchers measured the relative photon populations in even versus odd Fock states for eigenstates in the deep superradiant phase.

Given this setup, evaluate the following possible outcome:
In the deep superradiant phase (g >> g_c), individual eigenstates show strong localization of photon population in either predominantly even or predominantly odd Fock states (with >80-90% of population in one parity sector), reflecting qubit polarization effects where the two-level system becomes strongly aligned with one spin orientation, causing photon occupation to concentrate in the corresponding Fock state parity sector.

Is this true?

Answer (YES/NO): NO